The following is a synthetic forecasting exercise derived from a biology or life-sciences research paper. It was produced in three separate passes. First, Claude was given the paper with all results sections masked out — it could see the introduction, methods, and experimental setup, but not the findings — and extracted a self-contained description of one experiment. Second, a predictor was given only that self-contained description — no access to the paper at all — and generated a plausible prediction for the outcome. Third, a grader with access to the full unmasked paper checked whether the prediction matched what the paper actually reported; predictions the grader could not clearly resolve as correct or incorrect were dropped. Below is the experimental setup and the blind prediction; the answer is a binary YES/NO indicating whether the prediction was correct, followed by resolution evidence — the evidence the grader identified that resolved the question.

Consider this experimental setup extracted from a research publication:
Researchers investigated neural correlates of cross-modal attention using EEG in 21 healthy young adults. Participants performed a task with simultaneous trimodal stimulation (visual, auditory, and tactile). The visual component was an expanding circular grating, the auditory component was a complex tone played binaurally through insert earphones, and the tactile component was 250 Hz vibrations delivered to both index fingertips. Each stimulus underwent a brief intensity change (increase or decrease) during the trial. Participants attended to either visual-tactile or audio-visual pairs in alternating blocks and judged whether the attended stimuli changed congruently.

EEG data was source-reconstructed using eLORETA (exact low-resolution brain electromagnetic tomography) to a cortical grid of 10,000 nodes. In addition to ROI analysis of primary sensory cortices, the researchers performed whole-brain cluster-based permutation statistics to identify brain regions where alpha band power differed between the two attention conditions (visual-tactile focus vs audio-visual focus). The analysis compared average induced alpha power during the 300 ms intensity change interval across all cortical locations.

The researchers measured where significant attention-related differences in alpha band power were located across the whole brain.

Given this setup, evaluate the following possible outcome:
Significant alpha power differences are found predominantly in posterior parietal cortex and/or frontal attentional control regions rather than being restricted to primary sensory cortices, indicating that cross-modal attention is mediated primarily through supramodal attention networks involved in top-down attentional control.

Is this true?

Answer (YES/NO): YES